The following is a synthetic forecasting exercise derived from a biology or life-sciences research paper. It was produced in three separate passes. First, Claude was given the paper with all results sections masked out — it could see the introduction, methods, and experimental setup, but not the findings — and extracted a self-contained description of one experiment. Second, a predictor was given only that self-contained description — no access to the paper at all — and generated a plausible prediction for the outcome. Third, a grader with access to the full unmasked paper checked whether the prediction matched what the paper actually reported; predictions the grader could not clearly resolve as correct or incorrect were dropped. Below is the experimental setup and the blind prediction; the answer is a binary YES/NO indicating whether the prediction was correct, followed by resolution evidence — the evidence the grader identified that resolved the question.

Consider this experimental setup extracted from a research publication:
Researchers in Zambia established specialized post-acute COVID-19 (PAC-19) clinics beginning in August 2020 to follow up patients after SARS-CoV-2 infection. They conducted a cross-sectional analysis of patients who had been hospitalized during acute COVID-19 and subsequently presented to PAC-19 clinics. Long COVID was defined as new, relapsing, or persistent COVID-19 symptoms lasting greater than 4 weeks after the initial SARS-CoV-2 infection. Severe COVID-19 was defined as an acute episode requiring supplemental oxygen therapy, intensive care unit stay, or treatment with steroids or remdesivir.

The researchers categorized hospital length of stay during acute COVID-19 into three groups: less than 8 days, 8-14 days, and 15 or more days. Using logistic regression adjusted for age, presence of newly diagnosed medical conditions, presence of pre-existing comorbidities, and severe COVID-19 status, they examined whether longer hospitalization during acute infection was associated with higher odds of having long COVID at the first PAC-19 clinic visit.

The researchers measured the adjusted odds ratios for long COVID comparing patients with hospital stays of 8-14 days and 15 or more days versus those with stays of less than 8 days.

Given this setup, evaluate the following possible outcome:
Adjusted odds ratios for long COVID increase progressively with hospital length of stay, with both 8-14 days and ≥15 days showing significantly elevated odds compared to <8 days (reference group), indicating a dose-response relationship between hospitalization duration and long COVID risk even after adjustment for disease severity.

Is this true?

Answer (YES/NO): YES